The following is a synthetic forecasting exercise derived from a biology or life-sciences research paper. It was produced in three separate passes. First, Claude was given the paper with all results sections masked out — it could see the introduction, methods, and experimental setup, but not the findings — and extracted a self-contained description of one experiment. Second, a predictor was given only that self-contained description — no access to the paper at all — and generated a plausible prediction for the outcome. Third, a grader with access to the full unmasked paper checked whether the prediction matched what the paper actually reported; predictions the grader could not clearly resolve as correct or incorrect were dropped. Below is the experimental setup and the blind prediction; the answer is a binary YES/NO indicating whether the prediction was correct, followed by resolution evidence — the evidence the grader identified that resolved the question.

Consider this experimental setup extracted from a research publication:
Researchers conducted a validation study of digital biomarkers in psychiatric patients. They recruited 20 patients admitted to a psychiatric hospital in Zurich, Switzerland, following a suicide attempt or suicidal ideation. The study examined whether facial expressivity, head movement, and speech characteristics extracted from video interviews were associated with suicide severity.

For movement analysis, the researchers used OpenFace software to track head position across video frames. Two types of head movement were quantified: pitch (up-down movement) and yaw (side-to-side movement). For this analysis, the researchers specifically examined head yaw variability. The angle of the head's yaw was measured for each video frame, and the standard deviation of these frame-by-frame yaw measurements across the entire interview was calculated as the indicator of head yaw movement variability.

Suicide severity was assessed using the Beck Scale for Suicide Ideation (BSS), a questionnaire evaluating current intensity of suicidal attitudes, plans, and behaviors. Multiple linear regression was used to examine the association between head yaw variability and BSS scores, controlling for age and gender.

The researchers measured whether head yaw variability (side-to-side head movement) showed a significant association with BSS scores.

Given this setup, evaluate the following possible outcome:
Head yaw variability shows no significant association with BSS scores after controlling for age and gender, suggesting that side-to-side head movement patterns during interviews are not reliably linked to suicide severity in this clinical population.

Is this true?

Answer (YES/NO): NO